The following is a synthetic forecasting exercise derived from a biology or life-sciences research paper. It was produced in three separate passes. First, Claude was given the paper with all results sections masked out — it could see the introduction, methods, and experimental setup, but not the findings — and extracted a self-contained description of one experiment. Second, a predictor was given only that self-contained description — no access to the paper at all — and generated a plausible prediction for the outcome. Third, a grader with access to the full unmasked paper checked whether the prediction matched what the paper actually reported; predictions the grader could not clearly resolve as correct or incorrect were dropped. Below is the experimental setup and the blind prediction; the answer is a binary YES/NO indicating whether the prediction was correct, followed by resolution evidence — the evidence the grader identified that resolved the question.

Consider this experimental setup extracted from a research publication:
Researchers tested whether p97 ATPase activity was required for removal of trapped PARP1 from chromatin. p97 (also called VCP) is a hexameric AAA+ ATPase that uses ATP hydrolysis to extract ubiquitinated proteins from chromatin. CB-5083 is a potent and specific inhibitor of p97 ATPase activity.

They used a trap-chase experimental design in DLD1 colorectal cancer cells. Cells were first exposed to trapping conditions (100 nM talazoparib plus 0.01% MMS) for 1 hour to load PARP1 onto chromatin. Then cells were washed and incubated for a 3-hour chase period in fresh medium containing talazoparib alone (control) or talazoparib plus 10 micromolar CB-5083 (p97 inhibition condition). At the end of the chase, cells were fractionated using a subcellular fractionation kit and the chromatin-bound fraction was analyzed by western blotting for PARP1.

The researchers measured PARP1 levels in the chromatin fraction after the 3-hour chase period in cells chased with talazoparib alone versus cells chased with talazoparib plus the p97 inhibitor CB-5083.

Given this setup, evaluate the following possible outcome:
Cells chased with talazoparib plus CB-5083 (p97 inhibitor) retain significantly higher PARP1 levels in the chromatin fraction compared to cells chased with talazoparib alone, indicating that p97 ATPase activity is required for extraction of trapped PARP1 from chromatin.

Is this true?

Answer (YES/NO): YES